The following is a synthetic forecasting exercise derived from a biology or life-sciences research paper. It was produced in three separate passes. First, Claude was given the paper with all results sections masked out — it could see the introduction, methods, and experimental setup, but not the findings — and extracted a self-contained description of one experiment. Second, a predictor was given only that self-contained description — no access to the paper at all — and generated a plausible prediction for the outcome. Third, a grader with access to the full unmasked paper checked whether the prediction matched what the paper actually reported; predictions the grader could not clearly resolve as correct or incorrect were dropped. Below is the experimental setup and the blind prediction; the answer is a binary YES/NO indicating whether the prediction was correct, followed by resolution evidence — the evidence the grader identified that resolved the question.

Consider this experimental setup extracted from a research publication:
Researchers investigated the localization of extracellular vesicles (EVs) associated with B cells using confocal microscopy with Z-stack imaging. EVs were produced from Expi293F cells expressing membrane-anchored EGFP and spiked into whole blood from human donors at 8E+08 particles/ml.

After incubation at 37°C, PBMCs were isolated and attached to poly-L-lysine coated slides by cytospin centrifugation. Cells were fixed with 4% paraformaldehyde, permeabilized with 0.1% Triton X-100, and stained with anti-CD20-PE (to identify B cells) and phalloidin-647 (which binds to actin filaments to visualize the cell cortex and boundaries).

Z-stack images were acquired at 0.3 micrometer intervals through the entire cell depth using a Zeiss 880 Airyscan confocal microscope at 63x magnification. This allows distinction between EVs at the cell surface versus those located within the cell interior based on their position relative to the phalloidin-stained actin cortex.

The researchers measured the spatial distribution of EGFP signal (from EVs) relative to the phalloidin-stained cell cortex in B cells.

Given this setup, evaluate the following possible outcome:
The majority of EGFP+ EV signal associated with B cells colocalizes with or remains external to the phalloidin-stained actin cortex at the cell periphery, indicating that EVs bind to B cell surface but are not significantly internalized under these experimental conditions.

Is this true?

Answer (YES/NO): NO